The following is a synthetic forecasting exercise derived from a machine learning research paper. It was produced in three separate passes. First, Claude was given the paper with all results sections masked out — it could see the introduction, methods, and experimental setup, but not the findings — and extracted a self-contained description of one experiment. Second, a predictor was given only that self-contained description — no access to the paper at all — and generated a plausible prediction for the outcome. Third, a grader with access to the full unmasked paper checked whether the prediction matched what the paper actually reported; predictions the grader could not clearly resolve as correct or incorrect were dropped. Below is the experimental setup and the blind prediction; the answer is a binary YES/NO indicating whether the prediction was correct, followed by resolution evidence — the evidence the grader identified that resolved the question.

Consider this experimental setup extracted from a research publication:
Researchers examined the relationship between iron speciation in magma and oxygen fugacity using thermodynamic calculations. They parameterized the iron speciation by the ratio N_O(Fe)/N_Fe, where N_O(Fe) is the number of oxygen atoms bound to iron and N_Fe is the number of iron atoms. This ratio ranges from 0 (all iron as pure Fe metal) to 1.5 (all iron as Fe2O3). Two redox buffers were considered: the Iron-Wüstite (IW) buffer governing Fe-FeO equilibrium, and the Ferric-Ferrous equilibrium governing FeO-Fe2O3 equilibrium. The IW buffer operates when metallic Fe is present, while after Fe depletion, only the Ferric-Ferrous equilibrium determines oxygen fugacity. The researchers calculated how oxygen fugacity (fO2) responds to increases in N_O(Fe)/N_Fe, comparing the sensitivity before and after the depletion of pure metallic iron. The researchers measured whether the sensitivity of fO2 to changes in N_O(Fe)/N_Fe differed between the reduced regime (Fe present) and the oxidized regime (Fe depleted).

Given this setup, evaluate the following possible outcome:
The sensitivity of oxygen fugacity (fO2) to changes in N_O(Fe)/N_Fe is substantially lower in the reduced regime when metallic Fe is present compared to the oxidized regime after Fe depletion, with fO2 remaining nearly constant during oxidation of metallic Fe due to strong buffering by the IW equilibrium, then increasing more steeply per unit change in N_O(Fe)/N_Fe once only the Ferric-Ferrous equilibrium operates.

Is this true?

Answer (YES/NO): YES